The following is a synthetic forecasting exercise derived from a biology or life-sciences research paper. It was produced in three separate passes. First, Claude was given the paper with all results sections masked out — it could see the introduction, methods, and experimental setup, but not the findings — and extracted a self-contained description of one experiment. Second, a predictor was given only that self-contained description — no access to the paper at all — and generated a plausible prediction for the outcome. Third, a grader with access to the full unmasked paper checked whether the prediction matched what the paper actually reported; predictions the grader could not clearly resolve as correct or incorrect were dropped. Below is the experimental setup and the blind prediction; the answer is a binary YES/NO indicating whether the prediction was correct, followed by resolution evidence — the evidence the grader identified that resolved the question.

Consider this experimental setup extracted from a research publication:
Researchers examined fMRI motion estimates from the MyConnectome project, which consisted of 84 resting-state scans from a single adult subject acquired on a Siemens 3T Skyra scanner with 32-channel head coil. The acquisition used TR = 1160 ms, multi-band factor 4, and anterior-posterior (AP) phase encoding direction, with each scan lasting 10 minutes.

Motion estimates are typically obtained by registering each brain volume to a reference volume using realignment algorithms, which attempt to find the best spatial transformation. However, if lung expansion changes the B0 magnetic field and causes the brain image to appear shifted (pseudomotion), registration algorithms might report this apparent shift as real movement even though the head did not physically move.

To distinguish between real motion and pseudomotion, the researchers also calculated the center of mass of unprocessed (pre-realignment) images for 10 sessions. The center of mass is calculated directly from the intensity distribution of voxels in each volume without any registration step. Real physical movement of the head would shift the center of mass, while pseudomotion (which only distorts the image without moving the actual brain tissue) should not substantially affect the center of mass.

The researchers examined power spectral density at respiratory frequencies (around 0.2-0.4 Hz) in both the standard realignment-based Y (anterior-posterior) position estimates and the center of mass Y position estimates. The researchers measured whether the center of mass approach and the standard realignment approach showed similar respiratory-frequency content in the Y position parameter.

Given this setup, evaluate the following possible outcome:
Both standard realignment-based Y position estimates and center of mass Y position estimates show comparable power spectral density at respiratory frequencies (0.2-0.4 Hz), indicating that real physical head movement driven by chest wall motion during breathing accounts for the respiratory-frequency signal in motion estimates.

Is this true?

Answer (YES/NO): NO